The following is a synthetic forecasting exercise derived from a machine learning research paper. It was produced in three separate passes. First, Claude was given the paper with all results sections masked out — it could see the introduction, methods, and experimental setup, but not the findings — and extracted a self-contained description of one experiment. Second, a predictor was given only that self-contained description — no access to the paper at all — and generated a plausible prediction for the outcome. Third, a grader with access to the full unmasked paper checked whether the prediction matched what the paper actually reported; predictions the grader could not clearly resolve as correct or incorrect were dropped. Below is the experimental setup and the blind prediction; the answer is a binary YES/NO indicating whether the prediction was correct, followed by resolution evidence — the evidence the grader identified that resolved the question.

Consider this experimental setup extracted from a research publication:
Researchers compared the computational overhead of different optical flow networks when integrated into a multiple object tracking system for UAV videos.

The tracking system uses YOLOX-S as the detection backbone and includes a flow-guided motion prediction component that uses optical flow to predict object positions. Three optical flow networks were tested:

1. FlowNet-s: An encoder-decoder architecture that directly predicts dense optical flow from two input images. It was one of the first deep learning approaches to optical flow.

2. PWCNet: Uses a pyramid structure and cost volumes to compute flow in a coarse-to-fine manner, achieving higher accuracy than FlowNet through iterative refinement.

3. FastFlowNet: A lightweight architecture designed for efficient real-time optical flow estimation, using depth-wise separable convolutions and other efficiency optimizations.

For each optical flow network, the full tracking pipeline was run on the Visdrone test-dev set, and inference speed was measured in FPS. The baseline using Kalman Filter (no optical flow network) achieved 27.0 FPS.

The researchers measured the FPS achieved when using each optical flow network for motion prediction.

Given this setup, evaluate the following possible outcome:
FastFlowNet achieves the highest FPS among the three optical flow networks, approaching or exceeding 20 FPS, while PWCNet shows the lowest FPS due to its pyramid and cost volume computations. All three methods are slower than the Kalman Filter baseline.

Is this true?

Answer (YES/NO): NO